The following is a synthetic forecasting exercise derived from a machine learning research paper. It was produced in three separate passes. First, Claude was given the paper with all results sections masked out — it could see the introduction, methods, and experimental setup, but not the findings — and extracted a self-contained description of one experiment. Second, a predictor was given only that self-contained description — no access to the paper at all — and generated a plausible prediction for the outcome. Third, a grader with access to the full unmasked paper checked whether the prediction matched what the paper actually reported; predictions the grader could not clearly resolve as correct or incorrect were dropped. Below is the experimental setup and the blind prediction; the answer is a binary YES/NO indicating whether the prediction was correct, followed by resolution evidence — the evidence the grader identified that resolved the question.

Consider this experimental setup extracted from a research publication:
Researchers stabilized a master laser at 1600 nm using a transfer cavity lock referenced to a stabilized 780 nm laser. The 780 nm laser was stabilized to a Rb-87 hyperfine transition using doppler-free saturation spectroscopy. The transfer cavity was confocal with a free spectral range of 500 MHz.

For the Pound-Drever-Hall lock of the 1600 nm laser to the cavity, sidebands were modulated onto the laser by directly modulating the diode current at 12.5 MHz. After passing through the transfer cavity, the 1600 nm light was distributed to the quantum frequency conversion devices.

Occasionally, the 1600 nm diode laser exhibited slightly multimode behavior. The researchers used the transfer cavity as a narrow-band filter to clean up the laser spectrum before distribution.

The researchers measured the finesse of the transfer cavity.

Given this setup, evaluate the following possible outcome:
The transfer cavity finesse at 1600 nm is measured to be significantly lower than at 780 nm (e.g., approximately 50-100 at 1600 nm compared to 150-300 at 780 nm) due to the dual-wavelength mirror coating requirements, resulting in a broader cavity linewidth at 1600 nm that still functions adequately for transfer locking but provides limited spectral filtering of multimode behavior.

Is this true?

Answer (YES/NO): NO